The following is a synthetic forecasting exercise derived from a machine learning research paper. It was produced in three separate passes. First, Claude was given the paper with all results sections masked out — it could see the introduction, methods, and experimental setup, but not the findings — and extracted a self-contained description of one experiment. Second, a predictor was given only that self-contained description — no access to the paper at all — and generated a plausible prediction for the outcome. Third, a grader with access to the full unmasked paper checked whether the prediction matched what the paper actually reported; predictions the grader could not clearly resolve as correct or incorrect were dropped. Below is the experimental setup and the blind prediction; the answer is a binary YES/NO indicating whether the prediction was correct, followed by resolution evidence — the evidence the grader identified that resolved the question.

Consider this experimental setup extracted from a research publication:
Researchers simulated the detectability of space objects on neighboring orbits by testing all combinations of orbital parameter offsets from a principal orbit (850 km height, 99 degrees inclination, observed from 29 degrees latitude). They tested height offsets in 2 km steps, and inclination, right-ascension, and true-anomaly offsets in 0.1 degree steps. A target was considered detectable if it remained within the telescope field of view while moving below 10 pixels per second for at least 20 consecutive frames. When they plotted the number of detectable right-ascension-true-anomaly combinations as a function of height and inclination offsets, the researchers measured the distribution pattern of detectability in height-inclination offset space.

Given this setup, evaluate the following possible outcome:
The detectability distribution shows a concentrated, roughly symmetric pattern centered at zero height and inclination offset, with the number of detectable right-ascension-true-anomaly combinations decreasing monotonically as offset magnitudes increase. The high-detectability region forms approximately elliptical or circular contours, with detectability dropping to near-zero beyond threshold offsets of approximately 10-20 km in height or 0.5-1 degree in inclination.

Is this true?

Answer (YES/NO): NO